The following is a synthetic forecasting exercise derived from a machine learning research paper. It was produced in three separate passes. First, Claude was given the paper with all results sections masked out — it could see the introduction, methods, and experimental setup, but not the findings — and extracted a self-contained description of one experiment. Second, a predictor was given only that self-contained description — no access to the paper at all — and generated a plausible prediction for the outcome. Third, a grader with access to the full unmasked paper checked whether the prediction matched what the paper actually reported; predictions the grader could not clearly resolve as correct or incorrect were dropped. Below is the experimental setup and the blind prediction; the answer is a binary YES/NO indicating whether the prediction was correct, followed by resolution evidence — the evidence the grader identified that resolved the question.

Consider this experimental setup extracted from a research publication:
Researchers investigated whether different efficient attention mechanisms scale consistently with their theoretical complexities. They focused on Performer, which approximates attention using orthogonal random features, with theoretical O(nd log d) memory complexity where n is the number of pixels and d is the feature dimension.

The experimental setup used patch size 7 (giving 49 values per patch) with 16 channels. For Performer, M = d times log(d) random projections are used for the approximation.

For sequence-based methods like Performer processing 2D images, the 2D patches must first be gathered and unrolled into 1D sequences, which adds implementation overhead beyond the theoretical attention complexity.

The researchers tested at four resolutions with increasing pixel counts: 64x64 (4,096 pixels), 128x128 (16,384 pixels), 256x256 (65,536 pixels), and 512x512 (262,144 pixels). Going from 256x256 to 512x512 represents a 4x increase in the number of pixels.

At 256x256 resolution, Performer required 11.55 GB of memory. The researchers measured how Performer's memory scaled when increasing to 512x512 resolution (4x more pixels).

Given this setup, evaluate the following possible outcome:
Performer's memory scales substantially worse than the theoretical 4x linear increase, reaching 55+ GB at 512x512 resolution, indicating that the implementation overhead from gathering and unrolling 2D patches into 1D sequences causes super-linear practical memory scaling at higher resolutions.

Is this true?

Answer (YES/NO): NO